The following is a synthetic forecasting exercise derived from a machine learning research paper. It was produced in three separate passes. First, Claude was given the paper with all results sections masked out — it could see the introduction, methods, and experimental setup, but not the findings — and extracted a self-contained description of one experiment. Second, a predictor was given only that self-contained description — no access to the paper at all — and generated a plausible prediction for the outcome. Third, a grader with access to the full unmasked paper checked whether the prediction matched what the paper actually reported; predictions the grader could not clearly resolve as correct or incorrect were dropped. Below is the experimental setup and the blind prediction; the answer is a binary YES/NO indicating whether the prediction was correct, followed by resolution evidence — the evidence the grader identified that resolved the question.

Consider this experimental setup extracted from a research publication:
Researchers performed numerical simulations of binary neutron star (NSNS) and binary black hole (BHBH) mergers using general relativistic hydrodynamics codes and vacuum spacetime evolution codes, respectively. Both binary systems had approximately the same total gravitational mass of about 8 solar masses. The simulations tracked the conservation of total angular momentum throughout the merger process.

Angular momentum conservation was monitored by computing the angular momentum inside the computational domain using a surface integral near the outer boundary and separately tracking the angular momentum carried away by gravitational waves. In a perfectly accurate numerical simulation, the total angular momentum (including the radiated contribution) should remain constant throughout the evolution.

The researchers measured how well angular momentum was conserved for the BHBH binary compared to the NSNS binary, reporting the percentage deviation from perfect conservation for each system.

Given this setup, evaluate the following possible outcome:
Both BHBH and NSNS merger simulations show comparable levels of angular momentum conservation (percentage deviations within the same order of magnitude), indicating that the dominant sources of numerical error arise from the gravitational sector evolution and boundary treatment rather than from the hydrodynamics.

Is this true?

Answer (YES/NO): YES